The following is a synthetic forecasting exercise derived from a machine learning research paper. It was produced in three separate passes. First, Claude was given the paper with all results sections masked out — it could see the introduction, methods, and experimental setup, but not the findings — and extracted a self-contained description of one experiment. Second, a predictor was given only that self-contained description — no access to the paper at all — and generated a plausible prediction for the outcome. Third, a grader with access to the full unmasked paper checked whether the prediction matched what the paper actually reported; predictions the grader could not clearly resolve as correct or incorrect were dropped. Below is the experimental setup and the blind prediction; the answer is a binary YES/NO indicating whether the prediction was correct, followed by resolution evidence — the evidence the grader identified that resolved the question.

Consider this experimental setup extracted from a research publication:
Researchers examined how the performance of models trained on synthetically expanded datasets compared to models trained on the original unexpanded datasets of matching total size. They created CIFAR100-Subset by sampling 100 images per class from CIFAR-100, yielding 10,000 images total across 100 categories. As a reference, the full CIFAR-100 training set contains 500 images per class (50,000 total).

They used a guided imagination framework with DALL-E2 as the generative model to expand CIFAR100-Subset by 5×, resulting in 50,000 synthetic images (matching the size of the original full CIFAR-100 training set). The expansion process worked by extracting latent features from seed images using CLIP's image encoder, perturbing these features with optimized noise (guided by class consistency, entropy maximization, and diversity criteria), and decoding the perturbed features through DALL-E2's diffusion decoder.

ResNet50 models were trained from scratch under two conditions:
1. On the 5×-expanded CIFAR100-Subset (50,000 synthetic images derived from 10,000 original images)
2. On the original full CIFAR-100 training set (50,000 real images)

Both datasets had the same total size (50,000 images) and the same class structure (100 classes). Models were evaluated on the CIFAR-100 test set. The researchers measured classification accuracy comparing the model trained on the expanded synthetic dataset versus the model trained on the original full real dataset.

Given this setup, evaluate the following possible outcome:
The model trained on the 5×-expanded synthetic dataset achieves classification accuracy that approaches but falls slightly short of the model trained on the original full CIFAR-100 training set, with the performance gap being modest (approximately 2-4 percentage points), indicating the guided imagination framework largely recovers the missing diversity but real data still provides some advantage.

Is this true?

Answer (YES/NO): NO